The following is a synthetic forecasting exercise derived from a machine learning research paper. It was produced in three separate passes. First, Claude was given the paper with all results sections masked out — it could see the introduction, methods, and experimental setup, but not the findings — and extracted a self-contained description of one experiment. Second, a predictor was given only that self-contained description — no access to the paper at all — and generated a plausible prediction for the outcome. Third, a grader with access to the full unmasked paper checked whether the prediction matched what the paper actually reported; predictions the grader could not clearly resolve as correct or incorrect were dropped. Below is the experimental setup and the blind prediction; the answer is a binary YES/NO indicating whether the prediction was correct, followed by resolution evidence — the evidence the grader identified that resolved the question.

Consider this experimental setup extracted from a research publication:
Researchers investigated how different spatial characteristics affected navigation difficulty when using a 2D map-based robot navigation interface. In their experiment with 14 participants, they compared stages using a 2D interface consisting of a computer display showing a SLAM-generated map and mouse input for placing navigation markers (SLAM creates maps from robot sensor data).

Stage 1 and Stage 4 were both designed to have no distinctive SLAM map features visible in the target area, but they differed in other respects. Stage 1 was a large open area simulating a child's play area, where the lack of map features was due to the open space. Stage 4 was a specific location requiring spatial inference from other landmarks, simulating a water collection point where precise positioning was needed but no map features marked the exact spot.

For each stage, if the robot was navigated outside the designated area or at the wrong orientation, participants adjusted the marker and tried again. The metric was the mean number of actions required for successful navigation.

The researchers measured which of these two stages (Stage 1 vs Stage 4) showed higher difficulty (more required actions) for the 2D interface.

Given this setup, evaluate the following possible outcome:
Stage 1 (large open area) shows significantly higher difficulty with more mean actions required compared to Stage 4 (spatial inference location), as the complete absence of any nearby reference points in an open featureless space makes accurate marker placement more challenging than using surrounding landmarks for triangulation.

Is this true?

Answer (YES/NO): NO